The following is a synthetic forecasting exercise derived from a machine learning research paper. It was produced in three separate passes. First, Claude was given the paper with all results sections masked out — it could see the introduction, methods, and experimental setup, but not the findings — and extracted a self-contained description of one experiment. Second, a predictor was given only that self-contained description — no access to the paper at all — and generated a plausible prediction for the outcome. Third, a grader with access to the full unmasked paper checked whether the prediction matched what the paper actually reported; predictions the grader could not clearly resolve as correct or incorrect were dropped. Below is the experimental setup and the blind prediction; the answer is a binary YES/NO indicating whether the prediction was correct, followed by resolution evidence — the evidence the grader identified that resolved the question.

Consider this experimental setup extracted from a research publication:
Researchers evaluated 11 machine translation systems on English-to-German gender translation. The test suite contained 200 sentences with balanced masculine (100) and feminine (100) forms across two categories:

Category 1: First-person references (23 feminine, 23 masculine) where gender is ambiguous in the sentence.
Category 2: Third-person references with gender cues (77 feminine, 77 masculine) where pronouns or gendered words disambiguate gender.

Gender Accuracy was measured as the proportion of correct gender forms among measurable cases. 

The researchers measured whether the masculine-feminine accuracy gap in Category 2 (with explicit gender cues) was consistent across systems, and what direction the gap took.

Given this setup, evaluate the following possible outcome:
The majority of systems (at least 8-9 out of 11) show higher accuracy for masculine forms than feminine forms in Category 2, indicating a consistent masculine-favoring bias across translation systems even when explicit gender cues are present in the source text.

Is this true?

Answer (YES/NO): NO